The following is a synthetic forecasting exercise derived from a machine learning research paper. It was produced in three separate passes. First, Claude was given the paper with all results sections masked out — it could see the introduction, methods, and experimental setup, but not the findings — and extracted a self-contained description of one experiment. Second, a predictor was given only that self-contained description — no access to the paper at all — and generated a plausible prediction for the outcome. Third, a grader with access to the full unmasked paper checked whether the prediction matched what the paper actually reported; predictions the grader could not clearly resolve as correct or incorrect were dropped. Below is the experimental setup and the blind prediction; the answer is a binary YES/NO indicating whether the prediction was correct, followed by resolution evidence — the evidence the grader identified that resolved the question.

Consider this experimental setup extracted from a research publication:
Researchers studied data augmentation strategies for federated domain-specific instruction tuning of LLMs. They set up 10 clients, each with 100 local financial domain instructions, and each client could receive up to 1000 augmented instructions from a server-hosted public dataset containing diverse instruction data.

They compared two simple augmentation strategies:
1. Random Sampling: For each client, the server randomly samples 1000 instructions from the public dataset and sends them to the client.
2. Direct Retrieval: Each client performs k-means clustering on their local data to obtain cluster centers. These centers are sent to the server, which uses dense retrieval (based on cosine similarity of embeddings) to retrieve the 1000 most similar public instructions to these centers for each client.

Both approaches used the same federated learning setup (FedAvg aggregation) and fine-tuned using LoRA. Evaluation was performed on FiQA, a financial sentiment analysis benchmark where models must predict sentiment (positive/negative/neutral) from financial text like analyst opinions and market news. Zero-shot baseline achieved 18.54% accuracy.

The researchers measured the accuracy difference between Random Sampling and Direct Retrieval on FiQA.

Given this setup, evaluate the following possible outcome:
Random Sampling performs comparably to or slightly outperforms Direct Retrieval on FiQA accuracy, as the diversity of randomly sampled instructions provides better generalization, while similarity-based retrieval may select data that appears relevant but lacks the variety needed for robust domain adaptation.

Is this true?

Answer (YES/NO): NO